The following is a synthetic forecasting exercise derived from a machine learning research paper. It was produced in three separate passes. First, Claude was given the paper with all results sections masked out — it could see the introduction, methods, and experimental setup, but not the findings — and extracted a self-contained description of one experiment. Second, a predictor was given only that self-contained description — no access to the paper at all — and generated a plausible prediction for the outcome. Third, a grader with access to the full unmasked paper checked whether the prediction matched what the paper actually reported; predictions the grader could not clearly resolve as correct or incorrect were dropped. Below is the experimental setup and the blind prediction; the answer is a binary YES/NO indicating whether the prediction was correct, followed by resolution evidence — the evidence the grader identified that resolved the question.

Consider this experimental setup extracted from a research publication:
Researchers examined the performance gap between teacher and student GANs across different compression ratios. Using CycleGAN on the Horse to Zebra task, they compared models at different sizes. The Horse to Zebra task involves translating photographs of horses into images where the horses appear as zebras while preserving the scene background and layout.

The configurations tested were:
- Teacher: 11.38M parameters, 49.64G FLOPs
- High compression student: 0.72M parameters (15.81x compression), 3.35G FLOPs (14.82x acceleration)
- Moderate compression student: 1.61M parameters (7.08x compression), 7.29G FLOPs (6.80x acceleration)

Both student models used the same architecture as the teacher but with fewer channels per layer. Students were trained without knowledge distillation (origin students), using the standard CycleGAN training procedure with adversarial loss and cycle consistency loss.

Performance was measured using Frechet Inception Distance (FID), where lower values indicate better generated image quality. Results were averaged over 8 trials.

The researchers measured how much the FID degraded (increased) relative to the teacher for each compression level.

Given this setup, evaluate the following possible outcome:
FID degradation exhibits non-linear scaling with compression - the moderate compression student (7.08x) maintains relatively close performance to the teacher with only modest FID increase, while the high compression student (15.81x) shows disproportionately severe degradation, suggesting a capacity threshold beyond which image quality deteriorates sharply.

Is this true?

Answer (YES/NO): NO